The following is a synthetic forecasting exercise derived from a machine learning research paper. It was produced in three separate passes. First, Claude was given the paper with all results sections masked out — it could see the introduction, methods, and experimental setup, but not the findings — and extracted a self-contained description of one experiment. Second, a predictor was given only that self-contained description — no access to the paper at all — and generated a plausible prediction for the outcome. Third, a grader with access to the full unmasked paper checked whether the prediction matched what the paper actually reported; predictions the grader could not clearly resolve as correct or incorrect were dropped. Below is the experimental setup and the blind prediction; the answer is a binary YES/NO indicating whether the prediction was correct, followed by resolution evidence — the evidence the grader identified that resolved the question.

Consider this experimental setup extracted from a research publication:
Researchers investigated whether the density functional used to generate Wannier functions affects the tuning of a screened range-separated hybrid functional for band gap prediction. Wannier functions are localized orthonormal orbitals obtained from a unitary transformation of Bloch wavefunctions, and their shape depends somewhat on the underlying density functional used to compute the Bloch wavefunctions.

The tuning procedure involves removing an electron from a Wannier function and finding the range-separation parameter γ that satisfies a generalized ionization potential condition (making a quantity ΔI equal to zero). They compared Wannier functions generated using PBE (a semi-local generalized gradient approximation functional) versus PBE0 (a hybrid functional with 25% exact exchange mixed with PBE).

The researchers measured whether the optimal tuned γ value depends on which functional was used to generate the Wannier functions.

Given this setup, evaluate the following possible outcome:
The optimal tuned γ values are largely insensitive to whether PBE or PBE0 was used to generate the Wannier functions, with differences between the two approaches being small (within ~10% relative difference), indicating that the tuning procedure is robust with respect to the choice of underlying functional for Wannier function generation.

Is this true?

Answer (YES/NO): YES